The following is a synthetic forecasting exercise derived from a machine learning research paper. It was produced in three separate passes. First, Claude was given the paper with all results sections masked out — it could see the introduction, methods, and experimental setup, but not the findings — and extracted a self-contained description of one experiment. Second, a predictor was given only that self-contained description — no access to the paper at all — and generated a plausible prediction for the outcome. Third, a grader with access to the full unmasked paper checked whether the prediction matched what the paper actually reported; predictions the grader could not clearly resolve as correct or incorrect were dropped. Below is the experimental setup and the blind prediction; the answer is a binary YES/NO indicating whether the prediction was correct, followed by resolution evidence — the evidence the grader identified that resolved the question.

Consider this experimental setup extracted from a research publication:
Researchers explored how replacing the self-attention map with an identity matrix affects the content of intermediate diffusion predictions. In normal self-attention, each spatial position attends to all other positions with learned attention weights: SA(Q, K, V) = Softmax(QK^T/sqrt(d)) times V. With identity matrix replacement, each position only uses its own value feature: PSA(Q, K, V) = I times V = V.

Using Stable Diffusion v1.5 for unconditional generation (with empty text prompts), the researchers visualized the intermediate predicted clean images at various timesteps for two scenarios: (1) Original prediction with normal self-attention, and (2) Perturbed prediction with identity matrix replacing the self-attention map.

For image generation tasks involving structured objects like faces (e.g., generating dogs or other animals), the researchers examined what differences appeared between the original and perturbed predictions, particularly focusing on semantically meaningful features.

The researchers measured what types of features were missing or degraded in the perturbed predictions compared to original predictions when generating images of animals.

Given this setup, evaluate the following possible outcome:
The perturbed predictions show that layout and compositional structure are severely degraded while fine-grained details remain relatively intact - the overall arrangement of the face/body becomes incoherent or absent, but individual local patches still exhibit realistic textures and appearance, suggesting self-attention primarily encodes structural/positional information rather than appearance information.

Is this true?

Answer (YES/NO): YES